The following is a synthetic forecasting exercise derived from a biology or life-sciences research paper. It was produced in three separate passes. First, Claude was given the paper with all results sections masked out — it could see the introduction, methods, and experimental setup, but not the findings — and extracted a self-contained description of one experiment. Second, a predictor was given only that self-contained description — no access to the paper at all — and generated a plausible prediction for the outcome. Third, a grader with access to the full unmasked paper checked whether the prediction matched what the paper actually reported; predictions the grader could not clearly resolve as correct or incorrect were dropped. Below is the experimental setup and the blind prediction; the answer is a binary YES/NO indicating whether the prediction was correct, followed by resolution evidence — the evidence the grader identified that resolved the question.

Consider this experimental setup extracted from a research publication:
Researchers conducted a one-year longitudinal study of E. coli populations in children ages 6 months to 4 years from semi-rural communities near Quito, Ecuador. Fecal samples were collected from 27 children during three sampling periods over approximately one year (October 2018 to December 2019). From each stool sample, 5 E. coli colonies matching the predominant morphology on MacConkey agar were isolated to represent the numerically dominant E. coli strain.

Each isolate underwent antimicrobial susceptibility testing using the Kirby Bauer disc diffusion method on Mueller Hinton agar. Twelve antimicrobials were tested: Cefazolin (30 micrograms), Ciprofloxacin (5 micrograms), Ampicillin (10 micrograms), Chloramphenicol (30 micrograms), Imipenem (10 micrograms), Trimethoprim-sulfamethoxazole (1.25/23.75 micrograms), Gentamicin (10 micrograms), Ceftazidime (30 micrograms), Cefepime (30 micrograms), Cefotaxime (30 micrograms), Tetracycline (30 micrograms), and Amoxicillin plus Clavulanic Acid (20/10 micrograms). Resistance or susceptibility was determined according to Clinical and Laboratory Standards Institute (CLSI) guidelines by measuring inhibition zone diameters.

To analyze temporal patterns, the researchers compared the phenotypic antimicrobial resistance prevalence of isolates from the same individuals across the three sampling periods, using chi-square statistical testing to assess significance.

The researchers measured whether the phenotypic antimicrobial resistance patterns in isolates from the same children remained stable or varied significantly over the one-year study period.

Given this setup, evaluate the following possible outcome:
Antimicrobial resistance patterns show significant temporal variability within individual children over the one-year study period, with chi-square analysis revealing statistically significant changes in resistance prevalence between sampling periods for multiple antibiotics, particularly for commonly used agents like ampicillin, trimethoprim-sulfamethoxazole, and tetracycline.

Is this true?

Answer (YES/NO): NO